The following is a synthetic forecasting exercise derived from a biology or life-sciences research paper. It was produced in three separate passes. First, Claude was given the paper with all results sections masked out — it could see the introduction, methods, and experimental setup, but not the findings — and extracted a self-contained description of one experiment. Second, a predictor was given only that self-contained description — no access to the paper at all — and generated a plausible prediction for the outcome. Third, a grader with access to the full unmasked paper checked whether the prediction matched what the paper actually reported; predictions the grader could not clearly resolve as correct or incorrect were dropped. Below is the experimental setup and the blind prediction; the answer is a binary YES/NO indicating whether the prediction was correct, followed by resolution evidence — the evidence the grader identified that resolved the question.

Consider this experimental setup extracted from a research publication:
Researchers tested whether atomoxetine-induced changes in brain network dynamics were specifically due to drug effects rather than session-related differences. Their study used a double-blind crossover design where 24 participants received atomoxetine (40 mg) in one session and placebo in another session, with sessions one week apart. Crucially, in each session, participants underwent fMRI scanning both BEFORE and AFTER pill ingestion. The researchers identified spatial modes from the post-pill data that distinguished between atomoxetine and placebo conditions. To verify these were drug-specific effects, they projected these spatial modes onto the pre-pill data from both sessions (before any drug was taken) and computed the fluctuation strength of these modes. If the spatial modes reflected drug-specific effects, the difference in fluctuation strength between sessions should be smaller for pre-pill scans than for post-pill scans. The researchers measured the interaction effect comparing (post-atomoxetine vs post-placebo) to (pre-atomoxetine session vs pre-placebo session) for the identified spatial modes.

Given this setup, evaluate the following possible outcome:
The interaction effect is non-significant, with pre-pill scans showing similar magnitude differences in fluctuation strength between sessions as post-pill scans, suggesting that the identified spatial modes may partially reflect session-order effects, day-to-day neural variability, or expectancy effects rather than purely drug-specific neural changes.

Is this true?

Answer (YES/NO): NO